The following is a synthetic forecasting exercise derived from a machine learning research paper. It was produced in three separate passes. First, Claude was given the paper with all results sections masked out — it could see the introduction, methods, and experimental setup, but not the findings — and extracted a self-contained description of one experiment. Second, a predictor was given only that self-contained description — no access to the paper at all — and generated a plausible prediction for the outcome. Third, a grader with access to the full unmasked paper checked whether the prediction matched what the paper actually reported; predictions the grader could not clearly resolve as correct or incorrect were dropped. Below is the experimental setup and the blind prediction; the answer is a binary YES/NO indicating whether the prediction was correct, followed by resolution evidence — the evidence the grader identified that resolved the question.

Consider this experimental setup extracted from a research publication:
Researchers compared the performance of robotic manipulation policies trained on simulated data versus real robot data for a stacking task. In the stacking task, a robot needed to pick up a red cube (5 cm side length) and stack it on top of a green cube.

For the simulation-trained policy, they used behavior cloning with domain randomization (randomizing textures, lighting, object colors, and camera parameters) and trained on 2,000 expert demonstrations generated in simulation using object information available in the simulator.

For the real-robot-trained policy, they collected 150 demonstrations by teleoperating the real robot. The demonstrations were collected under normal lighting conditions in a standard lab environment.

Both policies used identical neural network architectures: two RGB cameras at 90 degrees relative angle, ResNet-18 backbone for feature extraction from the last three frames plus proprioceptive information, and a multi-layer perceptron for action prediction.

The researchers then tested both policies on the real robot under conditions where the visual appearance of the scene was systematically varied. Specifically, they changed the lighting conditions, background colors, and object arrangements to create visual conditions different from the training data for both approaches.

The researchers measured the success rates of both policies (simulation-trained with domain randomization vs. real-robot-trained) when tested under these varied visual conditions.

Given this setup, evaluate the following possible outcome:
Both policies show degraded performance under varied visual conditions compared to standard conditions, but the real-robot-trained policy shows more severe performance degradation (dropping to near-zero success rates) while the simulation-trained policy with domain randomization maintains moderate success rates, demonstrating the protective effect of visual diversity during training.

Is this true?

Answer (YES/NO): NO